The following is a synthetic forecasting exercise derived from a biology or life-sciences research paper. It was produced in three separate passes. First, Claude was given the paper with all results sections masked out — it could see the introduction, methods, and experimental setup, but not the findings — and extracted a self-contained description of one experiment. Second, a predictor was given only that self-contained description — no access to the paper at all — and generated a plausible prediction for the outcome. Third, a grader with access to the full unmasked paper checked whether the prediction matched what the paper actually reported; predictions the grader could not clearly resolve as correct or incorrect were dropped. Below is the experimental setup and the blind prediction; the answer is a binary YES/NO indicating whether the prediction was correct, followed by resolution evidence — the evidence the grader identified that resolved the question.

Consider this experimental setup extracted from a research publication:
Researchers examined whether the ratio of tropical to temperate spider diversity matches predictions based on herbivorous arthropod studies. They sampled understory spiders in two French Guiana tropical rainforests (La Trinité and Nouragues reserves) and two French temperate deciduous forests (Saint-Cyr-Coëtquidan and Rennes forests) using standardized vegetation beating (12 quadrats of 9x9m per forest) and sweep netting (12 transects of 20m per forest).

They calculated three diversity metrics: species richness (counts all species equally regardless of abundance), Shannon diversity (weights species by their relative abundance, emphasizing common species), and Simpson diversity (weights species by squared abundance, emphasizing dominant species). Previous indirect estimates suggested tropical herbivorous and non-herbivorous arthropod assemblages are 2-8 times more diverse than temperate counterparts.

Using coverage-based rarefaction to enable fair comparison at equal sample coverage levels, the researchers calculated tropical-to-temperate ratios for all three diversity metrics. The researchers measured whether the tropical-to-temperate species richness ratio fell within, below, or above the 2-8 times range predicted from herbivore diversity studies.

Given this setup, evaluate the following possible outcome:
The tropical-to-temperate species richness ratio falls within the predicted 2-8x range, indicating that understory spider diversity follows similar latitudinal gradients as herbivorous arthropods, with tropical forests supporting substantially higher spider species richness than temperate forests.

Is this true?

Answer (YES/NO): NO